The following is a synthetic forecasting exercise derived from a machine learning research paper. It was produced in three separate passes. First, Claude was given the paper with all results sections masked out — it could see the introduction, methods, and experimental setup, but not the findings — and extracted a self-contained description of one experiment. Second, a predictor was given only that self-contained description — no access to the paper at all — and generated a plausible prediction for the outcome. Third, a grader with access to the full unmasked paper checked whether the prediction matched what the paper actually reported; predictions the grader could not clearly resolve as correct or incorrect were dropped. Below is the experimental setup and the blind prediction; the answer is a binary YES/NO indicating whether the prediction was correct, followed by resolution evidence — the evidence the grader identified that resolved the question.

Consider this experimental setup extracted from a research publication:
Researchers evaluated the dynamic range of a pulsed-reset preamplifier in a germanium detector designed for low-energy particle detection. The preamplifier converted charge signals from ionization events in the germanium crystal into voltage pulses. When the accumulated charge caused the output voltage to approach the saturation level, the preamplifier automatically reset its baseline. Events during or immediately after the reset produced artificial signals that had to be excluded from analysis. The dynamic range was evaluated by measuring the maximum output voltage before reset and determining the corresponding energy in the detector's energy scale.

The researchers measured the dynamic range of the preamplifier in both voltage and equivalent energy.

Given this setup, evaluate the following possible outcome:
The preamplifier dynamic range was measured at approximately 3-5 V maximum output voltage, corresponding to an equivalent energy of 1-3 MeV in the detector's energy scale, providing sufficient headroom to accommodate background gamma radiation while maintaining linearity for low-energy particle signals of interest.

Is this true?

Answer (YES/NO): NO